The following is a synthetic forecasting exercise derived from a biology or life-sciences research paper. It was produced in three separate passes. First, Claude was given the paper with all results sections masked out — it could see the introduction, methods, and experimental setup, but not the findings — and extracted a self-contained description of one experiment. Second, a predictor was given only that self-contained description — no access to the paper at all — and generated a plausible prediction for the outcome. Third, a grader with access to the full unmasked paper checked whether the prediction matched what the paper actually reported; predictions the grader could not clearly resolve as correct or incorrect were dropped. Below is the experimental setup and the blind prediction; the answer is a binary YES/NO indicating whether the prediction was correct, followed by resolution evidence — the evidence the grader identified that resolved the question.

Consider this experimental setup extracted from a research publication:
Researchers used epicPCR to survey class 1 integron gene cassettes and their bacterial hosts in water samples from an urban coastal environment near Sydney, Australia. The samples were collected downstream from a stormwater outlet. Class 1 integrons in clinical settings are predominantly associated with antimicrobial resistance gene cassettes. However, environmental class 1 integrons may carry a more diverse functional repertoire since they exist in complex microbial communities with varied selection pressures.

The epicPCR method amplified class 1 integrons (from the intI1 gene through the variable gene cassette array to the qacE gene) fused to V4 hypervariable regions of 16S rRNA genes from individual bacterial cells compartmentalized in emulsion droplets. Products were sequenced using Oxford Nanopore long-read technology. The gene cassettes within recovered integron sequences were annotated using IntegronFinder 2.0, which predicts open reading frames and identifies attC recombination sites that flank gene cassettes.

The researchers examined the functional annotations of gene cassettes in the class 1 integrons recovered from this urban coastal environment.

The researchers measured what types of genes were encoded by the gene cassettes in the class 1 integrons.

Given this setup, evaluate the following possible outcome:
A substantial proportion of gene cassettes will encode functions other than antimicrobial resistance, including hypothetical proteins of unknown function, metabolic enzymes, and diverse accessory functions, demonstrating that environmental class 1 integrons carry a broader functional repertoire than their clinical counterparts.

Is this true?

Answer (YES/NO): NO